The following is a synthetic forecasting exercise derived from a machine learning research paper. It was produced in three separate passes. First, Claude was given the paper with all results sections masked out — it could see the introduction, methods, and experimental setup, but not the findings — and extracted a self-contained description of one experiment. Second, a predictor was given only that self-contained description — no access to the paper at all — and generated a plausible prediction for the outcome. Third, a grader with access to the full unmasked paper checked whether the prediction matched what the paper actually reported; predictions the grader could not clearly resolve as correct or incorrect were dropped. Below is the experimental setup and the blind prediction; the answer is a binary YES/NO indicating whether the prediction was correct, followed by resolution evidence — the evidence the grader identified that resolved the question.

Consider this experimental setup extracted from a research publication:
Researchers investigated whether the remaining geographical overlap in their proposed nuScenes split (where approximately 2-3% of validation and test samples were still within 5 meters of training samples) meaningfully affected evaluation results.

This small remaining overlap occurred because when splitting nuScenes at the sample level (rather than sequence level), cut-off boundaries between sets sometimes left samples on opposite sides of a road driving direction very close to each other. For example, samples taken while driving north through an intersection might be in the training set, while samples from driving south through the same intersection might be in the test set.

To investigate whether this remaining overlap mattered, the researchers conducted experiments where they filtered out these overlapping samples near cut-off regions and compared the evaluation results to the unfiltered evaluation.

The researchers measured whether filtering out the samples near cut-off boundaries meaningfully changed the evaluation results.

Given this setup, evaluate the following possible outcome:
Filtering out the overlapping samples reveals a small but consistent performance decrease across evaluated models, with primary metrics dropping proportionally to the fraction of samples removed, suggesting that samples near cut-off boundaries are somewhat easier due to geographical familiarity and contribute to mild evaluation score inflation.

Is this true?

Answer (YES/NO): NO